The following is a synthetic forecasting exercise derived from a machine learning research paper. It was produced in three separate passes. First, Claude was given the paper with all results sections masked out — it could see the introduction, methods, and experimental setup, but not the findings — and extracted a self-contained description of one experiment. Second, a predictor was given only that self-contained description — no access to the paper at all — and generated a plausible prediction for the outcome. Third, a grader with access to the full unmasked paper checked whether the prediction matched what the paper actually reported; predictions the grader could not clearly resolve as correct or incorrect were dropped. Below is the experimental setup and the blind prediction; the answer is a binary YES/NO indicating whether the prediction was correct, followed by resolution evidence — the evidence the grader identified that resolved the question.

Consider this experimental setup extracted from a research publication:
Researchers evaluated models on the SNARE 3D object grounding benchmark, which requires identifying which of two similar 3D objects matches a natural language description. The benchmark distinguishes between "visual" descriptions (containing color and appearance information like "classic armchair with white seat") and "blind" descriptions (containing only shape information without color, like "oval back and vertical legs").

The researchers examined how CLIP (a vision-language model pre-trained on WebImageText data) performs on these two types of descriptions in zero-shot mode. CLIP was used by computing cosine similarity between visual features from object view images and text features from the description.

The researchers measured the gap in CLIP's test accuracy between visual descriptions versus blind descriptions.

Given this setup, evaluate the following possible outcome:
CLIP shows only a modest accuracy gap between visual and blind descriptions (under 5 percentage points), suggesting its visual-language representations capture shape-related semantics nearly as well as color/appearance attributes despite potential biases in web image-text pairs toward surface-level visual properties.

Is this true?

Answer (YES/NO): NO